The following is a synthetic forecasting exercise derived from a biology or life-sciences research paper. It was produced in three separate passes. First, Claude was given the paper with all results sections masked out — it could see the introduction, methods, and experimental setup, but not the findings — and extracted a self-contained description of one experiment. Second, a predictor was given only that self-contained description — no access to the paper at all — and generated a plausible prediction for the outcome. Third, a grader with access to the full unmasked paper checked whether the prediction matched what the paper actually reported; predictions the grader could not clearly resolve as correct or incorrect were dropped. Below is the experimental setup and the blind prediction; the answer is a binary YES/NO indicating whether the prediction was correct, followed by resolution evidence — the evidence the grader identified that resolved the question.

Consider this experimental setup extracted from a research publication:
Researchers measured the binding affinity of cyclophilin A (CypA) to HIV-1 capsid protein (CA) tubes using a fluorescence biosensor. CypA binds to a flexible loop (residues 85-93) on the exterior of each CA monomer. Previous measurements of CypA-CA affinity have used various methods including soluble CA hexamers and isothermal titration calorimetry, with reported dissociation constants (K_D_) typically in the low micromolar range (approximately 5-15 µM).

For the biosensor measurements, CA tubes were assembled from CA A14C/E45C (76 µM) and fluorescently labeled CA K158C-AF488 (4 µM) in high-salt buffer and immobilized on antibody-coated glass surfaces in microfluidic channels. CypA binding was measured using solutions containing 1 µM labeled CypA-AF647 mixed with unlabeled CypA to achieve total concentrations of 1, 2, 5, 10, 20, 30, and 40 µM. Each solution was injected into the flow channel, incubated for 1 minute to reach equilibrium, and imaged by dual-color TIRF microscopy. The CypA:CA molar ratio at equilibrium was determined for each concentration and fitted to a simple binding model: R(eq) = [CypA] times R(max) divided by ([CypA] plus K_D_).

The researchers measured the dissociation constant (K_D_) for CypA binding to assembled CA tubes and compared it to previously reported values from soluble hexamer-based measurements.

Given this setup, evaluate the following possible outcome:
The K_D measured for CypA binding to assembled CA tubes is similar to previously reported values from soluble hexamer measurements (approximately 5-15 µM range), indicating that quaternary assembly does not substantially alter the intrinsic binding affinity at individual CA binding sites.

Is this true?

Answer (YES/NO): YES